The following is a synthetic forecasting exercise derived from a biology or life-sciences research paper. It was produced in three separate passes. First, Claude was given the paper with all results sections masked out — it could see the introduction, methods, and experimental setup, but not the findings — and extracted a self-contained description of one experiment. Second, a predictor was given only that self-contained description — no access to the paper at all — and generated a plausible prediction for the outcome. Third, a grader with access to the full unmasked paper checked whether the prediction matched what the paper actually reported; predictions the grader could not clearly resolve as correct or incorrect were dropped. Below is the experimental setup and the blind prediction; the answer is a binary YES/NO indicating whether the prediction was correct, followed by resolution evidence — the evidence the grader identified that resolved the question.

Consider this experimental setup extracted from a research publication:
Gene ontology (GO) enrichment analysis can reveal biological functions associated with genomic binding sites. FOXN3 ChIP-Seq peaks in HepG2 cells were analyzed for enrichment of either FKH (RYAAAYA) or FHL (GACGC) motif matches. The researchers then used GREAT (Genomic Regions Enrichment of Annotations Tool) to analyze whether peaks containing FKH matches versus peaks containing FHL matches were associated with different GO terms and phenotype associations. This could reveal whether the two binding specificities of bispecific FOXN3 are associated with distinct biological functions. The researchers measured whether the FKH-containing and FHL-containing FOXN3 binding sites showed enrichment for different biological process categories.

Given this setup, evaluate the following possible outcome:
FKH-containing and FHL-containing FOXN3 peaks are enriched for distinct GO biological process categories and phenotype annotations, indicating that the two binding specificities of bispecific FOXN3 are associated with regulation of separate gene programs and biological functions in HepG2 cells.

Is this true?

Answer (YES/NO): NO